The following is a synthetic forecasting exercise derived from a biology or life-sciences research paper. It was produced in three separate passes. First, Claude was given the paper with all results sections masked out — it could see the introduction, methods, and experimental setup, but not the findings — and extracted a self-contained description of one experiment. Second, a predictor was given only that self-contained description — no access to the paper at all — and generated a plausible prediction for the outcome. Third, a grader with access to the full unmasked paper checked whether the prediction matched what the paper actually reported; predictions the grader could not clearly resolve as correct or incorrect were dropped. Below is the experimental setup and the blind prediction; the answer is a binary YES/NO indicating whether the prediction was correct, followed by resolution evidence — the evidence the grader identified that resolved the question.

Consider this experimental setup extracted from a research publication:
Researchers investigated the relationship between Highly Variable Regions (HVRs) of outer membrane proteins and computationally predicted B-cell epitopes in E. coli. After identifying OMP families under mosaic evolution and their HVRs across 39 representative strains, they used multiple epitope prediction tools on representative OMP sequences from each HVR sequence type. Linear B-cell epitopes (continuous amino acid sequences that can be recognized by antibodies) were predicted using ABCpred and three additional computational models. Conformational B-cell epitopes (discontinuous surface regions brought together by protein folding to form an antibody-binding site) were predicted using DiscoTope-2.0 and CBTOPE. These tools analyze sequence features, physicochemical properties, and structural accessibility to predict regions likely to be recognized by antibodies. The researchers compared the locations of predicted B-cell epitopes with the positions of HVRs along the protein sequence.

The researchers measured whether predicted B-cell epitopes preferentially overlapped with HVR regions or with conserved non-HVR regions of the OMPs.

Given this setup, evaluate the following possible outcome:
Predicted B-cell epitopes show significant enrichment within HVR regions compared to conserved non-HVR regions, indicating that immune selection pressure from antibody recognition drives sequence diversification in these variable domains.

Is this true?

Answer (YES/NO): YES